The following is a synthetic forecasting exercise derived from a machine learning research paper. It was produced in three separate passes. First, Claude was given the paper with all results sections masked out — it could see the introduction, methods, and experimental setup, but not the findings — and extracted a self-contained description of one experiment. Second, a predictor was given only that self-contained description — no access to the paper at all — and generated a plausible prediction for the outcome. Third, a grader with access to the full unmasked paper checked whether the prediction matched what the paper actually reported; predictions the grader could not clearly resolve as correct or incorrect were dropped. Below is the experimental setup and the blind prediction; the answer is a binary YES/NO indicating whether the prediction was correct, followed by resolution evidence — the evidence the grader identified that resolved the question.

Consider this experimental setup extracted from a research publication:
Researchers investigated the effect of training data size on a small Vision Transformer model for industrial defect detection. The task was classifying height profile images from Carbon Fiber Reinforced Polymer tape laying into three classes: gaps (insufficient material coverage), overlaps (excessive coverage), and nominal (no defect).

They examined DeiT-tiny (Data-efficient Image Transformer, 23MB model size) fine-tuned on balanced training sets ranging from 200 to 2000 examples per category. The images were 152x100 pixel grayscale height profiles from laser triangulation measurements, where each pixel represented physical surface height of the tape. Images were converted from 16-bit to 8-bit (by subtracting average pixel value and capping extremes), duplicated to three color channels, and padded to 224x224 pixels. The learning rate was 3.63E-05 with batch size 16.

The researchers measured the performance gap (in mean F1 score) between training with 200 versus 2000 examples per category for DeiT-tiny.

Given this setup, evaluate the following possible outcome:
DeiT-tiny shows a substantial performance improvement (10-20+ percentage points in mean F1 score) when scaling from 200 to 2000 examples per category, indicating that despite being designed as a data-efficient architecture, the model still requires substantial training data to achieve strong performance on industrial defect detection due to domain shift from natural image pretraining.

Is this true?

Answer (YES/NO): NO